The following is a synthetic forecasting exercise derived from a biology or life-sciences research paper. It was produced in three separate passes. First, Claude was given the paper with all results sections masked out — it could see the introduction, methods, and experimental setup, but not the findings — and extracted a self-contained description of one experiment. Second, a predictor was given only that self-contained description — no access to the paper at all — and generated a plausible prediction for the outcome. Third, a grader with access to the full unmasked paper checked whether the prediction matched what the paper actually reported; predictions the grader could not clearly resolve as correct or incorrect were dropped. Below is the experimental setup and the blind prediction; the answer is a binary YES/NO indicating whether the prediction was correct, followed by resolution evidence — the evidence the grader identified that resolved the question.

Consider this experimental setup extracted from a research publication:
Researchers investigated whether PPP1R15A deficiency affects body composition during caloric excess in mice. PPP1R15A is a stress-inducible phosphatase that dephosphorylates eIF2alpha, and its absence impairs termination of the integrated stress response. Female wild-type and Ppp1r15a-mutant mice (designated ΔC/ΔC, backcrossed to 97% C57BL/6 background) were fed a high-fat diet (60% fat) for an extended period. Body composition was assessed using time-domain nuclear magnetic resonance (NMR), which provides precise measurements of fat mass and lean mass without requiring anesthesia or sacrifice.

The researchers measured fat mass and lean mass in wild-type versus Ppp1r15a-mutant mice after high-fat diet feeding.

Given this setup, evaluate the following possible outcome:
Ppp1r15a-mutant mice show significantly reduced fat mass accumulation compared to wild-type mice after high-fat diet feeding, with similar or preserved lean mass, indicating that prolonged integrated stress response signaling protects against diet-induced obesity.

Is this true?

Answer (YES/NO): YES